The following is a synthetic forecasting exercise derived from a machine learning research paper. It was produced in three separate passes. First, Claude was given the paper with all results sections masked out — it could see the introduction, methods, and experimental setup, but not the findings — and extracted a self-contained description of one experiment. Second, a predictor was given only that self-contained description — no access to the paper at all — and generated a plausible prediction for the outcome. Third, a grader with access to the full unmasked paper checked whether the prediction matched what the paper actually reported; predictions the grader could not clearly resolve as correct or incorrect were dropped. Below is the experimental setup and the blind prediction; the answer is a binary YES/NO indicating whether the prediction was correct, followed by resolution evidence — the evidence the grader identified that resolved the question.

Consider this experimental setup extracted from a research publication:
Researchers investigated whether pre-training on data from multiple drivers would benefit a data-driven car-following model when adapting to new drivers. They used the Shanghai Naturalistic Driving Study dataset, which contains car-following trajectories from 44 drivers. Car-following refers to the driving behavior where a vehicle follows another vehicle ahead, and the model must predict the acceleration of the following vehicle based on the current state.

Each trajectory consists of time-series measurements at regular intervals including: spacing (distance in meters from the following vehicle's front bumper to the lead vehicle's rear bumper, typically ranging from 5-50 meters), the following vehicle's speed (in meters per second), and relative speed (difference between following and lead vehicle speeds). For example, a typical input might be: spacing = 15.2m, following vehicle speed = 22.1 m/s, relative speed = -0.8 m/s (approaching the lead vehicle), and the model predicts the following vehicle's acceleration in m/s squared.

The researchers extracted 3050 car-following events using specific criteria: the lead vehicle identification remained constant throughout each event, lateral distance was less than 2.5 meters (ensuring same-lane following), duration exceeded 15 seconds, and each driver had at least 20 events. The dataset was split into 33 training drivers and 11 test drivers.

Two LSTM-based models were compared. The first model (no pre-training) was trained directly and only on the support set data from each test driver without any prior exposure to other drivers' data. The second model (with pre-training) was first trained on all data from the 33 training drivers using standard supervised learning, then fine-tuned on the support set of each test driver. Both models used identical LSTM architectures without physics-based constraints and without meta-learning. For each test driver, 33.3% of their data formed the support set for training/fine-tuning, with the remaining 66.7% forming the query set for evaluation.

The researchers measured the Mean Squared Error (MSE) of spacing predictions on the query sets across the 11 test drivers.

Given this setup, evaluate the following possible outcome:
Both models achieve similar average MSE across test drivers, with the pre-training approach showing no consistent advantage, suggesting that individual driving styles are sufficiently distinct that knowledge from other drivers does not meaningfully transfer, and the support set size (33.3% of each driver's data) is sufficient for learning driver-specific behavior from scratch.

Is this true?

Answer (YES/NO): NO